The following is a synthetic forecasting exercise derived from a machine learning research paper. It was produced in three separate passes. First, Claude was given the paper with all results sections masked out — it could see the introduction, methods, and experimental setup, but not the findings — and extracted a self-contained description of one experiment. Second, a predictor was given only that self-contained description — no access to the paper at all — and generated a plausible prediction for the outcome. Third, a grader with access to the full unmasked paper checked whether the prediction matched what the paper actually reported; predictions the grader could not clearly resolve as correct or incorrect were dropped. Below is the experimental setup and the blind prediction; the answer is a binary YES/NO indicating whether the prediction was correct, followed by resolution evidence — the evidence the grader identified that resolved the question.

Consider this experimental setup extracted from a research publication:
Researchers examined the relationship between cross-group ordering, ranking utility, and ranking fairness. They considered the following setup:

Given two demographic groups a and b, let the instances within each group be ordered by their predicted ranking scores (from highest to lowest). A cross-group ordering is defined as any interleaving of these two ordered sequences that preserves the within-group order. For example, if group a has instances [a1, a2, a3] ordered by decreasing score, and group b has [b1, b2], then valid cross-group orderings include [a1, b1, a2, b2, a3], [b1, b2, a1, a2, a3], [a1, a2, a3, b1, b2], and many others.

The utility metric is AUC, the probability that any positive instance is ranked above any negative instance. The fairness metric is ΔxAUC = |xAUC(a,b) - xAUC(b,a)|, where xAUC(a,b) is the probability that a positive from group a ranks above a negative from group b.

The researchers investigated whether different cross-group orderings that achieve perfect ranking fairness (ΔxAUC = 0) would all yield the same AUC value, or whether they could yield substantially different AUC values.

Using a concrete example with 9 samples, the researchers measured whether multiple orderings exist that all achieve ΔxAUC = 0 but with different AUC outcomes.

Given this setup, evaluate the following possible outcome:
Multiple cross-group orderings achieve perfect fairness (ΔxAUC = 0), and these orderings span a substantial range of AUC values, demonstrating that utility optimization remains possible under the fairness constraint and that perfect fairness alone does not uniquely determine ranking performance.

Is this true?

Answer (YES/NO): YES